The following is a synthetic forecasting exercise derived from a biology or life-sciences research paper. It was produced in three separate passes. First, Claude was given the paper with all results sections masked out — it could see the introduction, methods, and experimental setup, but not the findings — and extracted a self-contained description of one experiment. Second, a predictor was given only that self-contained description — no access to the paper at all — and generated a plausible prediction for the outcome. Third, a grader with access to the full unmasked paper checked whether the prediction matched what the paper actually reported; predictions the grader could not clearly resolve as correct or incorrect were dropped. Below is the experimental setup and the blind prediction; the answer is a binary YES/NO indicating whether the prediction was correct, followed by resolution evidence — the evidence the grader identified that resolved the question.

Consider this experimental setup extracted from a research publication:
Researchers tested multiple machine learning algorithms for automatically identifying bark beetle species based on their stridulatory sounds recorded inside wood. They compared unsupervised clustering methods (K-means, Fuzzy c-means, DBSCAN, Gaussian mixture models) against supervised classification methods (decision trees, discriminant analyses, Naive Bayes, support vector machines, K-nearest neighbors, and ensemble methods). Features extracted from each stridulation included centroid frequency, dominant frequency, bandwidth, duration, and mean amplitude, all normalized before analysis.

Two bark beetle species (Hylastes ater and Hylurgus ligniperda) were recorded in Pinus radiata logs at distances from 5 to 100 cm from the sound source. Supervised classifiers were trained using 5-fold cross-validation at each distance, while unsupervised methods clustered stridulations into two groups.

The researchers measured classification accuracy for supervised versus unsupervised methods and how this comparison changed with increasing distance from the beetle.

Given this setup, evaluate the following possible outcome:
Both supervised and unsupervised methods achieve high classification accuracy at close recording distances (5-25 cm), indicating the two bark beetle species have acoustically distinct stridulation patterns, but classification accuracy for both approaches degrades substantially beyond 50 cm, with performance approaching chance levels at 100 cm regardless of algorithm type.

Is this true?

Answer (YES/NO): NO